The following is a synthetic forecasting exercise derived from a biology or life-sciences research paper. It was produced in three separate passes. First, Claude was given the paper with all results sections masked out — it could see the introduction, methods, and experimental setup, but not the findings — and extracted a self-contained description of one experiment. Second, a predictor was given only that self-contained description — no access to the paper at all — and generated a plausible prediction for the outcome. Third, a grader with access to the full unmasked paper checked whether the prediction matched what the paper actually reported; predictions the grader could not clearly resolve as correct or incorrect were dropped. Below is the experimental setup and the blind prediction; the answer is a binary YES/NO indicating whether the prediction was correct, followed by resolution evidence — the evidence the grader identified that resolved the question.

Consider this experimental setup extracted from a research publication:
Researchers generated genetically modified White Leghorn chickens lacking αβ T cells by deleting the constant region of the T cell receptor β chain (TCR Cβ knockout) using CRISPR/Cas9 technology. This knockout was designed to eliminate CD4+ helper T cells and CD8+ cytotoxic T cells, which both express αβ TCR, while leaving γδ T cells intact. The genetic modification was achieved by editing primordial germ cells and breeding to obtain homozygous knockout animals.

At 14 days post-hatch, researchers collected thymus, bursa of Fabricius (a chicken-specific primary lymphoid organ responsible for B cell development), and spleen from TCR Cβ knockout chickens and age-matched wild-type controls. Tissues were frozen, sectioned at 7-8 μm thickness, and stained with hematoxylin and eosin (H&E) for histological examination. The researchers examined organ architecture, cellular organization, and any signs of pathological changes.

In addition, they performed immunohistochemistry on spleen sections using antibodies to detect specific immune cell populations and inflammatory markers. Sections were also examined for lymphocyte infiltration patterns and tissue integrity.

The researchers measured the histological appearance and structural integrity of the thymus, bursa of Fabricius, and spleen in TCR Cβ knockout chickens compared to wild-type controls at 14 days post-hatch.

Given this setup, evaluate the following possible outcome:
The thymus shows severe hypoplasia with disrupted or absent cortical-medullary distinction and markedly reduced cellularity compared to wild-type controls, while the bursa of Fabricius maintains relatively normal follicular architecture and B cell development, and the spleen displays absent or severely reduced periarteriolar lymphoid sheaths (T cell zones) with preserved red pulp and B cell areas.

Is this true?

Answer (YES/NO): NO